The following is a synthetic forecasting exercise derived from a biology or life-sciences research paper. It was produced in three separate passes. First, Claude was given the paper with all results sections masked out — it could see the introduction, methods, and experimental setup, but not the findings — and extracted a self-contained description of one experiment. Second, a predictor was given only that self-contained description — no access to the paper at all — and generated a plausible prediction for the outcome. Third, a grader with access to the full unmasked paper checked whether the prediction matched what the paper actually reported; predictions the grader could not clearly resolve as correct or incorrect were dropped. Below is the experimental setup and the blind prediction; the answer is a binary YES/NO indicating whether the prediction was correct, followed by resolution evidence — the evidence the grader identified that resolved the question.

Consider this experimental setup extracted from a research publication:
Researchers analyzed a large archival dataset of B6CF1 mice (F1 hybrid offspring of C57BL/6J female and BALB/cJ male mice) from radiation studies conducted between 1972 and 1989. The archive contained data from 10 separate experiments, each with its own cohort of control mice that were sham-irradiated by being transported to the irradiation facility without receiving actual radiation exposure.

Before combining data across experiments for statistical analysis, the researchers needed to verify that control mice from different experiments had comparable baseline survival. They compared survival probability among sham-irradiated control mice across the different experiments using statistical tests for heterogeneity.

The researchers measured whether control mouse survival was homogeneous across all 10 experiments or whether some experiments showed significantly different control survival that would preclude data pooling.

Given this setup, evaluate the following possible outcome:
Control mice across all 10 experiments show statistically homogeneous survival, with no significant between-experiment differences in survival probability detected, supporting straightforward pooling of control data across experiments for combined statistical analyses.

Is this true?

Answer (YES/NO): NO